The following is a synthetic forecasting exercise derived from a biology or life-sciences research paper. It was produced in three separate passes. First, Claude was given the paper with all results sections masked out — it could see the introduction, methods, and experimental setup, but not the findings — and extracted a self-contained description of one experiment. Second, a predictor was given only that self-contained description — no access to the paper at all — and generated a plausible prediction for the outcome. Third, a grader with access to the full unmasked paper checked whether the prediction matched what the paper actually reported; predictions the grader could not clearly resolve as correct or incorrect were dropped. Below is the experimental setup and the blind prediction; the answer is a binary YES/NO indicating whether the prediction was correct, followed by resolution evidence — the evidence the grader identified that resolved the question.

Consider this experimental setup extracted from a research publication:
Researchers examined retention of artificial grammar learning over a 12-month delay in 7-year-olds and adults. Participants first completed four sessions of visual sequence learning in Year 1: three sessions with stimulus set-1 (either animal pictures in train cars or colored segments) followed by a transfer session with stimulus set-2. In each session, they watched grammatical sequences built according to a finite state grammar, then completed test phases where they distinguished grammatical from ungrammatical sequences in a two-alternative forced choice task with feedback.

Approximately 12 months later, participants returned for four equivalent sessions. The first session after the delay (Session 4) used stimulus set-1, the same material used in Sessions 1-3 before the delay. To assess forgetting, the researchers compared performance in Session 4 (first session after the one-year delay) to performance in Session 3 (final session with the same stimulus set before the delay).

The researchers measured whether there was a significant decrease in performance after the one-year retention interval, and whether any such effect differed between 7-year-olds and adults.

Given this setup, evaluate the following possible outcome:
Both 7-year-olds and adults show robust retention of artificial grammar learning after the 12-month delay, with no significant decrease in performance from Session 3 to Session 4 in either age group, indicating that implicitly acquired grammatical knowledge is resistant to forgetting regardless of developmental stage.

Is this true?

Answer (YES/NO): YES